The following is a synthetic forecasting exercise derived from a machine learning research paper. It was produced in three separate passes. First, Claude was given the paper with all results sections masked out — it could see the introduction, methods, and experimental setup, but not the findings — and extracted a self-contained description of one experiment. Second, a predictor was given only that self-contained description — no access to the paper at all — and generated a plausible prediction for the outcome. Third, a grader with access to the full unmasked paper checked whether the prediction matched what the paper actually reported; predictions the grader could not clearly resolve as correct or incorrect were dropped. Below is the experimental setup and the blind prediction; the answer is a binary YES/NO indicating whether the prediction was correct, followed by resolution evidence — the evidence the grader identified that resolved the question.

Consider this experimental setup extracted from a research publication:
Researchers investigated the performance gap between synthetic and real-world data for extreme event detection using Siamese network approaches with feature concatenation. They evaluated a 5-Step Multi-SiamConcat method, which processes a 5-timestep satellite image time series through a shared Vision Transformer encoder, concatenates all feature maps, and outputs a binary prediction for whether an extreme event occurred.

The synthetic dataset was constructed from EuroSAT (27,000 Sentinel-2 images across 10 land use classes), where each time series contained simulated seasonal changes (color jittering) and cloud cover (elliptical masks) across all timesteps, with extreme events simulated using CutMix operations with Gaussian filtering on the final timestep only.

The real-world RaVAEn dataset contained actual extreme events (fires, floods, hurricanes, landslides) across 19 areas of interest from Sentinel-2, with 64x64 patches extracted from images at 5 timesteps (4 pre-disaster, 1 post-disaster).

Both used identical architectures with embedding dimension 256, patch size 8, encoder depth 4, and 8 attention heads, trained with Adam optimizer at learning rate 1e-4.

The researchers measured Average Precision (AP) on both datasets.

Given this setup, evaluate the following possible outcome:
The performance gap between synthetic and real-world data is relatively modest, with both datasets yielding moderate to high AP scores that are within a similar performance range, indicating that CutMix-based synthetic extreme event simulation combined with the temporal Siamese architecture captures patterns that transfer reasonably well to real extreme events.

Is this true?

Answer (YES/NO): NO